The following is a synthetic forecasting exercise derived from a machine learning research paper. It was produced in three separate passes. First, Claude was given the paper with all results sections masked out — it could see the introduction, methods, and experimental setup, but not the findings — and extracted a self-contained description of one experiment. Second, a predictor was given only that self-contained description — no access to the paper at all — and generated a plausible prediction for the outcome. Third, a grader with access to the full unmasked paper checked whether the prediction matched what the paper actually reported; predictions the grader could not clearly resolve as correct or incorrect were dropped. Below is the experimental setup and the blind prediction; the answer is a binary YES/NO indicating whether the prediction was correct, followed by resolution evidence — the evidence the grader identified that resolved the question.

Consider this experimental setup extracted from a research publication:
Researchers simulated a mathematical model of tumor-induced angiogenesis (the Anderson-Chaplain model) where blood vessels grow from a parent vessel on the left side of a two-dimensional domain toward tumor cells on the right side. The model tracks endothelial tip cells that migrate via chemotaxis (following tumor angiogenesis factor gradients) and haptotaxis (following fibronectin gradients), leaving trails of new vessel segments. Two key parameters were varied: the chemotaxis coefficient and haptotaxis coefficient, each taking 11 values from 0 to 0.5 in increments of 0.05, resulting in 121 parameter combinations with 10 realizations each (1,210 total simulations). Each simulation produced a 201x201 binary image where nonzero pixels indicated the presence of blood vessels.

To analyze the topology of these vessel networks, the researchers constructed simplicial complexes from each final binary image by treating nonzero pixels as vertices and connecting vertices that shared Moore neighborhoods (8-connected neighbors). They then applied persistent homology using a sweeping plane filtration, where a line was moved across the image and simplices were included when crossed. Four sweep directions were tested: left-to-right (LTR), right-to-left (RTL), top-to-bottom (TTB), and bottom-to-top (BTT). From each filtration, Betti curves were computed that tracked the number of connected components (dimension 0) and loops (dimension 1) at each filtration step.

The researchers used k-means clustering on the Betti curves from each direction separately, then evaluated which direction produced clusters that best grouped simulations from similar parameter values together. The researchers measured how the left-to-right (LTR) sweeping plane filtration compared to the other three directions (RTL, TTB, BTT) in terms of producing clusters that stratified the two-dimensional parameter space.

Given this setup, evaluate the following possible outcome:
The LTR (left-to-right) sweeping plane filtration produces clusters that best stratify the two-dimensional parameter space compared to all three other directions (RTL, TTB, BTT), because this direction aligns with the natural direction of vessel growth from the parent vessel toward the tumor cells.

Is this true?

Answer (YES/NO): NO